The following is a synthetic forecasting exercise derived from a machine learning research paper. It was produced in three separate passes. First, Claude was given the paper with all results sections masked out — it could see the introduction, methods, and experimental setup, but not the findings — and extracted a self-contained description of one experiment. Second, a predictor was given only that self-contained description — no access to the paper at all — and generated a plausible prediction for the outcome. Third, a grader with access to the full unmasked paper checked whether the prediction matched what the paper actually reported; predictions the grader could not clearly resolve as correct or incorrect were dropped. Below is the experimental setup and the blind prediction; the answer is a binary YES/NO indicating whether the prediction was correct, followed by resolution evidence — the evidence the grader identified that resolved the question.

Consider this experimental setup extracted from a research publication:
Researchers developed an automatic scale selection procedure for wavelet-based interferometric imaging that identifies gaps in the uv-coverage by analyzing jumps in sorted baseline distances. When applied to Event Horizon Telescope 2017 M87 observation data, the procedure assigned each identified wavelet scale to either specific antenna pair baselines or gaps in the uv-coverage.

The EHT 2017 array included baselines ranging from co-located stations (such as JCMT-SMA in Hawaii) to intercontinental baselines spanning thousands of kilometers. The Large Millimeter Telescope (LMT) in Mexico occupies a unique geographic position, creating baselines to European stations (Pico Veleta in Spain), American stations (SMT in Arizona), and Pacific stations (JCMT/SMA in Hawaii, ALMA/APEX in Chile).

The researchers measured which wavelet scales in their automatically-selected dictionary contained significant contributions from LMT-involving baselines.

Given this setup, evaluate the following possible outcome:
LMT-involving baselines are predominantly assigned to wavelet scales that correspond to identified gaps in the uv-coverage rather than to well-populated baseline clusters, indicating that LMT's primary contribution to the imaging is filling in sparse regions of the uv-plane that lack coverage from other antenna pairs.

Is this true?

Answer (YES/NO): NO